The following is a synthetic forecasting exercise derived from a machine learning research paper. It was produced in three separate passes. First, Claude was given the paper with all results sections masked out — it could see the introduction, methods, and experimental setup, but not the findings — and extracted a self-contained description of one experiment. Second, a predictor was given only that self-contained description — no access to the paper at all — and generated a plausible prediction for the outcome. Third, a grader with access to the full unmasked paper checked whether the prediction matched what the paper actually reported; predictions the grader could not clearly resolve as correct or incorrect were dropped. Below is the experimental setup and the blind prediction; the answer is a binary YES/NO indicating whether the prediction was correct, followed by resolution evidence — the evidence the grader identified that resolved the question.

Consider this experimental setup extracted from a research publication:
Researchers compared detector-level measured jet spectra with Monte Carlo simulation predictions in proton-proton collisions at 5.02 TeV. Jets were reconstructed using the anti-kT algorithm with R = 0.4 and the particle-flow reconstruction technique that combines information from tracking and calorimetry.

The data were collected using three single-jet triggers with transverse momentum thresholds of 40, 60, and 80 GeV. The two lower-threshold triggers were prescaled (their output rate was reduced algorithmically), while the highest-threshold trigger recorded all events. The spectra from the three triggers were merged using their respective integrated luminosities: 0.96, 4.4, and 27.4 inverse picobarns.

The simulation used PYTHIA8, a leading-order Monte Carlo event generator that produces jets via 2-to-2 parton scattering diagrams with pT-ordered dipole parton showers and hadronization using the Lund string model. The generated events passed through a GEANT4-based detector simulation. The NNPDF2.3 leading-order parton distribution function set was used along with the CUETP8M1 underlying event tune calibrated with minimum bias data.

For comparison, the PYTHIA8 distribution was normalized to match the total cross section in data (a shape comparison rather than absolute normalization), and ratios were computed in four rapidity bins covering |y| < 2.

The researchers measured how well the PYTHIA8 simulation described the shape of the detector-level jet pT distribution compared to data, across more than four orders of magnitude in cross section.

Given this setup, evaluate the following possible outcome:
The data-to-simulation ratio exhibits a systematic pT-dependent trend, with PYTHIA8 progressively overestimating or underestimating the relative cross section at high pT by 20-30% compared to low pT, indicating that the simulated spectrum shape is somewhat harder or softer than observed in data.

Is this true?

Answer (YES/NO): NO